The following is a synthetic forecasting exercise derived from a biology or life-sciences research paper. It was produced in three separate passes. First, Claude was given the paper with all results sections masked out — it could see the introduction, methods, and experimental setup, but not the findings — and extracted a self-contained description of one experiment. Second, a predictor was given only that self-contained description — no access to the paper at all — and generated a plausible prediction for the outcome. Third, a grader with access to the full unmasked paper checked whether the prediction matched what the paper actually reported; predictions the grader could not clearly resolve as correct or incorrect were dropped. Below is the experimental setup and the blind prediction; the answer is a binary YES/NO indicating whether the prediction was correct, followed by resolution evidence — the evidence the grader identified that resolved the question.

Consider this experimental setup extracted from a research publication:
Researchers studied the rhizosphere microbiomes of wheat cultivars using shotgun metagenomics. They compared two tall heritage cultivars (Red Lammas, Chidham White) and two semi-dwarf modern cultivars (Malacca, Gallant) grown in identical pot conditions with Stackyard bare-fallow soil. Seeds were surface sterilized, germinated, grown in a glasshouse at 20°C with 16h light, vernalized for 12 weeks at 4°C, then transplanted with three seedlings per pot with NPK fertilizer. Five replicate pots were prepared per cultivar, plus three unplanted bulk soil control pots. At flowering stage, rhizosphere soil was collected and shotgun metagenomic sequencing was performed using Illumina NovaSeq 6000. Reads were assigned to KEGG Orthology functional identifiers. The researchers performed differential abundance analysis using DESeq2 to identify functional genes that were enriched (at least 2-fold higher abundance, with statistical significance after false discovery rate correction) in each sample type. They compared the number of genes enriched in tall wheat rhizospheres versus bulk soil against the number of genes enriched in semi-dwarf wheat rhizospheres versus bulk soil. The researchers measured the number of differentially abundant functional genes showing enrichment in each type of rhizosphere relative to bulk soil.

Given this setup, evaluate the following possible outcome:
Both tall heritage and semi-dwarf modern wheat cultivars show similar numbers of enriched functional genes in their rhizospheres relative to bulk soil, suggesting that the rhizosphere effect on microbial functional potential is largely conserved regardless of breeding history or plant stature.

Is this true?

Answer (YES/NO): NO